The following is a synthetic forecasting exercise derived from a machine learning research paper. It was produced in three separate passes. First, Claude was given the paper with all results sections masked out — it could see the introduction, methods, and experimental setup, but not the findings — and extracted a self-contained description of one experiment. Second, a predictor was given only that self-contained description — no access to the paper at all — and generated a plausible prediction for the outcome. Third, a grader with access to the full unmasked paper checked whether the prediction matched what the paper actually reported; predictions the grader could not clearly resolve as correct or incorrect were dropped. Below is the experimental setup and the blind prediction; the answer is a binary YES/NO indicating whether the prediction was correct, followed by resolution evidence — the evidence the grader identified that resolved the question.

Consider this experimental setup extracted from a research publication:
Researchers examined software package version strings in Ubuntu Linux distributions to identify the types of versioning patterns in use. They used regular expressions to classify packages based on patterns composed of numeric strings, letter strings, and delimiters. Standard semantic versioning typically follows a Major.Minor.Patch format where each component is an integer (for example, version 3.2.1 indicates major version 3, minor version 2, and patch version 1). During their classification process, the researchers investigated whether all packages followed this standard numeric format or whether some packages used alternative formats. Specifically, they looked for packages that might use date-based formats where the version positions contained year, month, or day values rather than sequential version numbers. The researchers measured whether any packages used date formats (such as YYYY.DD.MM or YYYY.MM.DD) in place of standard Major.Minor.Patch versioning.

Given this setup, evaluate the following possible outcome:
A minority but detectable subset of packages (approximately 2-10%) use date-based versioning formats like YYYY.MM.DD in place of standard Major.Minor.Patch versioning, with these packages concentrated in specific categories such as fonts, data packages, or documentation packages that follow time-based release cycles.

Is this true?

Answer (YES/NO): NO